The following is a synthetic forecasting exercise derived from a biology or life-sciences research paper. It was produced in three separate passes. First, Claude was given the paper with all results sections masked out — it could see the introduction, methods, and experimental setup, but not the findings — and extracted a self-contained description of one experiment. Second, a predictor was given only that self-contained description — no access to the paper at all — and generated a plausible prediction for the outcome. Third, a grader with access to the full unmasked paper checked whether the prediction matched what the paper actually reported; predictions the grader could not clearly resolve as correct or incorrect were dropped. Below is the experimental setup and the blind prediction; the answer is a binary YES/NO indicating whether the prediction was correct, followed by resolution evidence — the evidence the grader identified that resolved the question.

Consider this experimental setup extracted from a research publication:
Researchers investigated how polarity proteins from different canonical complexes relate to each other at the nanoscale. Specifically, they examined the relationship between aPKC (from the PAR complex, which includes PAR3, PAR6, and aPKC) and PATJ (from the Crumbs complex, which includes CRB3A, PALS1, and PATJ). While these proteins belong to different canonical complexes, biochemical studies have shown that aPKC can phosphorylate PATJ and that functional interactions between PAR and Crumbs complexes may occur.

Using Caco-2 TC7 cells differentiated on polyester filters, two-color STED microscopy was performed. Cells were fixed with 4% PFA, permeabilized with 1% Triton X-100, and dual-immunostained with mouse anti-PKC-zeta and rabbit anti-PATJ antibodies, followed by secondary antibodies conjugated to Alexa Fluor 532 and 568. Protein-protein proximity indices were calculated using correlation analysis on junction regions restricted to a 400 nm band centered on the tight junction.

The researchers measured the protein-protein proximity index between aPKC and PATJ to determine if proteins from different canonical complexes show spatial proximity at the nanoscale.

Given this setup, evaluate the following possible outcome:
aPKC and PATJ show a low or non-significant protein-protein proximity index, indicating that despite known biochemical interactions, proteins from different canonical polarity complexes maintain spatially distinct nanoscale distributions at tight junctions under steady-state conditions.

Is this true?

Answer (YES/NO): YES